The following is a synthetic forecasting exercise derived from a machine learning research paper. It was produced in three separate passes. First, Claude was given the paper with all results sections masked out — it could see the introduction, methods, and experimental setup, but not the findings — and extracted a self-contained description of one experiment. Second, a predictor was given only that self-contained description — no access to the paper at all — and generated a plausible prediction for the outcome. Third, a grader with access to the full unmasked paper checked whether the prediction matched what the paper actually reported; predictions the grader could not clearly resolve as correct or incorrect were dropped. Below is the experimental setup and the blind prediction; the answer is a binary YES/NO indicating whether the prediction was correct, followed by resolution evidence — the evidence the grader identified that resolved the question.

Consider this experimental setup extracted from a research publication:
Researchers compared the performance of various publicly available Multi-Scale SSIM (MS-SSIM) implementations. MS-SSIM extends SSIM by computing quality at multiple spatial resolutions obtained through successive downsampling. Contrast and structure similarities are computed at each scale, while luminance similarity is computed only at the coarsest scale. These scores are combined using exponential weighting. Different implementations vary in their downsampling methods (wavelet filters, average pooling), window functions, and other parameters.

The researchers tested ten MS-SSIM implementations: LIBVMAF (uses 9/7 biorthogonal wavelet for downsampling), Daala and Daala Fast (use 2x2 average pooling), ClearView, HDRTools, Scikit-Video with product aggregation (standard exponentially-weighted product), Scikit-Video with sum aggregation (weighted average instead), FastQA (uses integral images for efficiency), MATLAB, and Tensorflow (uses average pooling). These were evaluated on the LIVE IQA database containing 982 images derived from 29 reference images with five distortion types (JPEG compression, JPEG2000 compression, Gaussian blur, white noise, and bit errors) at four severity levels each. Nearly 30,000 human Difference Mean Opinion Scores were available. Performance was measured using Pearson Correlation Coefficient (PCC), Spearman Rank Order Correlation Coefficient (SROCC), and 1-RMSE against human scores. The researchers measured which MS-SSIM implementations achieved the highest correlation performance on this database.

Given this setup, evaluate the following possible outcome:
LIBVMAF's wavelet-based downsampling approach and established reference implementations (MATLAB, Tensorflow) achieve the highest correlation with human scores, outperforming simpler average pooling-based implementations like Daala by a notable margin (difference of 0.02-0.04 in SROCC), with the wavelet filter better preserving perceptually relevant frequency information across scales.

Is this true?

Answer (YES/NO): NO